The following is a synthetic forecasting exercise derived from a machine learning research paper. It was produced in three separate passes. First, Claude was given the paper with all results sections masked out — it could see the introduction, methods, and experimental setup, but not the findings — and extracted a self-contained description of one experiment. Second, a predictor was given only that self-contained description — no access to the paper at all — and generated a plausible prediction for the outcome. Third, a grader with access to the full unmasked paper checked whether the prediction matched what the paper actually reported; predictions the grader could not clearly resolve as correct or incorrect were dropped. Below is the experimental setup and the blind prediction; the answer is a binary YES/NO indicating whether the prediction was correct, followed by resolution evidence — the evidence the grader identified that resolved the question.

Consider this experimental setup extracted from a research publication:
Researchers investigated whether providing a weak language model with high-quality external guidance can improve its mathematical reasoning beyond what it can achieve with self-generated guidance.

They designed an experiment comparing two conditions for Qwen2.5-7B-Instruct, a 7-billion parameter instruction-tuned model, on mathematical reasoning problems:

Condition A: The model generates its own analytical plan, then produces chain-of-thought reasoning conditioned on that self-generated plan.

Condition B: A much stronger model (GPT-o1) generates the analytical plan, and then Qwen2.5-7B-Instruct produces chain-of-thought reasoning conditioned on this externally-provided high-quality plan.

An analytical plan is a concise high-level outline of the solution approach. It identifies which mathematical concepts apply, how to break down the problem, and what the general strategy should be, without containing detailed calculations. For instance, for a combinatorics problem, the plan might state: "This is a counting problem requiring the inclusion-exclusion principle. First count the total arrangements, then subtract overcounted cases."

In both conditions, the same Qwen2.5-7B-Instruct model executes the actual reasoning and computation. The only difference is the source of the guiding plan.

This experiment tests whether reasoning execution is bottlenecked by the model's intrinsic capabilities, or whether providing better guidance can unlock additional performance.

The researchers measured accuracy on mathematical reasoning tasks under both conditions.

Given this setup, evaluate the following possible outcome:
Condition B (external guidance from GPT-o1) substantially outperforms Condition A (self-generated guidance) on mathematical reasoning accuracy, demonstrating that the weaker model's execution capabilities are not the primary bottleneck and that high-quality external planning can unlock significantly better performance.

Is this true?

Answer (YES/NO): YES